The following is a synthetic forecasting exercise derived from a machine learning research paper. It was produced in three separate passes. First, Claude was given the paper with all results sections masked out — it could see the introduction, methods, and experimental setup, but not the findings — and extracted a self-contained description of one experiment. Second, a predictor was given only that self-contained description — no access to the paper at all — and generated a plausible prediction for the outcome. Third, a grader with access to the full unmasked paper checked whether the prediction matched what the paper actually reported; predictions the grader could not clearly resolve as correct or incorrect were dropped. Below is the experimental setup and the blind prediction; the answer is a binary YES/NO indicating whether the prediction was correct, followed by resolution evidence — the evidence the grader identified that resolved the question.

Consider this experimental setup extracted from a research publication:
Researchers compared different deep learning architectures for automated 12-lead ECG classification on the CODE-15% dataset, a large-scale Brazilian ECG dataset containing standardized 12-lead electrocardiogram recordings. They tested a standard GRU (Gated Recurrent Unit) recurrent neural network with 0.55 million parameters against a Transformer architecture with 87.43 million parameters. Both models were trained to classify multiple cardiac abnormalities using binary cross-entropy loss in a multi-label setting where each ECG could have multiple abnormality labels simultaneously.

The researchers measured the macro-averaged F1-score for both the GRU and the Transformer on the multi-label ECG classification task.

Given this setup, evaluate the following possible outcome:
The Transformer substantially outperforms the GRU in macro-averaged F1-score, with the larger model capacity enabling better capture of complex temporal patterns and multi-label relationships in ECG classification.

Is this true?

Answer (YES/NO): NO